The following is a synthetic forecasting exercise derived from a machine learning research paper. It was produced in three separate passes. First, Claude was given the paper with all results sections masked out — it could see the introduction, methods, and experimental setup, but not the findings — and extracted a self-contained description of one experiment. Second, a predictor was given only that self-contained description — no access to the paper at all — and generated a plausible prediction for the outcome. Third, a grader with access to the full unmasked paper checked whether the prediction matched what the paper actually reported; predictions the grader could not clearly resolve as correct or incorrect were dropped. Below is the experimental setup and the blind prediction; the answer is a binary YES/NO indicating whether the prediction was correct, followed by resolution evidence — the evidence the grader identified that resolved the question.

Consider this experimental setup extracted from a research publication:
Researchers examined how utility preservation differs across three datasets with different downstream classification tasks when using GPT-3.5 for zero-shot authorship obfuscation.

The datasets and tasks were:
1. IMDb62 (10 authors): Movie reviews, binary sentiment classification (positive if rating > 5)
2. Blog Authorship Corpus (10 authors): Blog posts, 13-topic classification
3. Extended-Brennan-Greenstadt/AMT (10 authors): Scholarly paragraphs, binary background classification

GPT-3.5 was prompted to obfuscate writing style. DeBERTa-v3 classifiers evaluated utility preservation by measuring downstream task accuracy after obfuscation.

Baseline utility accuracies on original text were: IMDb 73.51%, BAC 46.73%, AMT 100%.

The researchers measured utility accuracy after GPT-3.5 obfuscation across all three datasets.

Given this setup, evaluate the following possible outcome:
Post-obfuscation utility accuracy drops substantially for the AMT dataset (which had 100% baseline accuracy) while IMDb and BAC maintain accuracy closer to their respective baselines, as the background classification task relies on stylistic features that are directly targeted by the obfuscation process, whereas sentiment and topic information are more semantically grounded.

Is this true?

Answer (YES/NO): YES